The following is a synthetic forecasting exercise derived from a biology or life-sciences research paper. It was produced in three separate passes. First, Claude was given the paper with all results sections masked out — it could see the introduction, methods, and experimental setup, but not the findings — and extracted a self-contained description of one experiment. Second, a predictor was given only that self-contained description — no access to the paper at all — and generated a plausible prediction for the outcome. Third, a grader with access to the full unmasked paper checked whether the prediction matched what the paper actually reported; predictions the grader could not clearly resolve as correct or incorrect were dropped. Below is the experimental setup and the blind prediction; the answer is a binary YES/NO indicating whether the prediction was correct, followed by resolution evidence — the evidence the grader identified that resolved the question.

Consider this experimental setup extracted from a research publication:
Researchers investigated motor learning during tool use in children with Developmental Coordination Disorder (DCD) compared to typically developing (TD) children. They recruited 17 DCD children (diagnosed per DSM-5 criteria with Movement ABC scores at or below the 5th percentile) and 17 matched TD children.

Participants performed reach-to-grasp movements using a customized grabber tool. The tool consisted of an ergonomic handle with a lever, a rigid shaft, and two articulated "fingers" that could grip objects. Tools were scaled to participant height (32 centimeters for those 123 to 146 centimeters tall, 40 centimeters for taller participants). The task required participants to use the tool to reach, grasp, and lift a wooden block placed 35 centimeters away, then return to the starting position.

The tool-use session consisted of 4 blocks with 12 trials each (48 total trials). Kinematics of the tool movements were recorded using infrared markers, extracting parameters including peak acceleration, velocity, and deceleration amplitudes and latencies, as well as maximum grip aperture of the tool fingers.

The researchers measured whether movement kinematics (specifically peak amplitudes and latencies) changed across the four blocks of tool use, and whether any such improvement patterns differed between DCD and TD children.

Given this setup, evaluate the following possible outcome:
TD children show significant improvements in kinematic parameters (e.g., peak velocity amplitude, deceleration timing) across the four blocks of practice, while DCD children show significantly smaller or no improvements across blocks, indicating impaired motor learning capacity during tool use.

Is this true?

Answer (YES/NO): NO